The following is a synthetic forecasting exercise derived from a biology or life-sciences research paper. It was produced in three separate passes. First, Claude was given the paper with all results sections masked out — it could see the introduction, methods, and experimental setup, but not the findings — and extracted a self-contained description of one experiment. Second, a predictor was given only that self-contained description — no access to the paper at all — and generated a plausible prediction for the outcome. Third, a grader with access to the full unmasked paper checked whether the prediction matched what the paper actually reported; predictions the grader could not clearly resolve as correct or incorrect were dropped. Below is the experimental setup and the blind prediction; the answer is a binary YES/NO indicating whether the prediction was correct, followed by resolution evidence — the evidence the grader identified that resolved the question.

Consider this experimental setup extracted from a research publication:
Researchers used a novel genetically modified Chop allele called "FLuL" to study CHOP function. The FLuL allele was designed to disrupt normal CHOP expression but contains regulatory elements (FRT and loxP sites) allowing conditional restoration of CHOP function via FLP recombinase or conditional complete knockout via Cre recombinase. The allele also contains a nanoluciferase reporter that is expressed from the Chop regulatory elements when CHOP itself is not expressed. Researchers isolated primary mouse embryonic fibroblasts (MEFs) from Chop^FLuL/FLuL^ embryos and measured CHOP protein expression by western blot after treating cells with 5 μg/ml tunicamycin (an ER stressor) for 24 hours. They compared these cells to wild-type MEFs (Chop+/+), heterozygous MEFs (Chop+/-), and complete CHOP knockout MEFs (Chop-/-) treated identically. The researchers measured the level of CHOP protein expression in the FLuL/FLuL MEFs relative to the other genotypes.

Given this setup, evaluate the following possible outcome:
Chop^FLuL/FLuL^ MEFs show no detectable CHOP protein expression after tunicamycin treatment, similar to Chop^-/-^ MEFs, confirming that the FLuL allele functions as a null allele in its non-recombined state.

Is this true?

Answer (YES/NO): YES